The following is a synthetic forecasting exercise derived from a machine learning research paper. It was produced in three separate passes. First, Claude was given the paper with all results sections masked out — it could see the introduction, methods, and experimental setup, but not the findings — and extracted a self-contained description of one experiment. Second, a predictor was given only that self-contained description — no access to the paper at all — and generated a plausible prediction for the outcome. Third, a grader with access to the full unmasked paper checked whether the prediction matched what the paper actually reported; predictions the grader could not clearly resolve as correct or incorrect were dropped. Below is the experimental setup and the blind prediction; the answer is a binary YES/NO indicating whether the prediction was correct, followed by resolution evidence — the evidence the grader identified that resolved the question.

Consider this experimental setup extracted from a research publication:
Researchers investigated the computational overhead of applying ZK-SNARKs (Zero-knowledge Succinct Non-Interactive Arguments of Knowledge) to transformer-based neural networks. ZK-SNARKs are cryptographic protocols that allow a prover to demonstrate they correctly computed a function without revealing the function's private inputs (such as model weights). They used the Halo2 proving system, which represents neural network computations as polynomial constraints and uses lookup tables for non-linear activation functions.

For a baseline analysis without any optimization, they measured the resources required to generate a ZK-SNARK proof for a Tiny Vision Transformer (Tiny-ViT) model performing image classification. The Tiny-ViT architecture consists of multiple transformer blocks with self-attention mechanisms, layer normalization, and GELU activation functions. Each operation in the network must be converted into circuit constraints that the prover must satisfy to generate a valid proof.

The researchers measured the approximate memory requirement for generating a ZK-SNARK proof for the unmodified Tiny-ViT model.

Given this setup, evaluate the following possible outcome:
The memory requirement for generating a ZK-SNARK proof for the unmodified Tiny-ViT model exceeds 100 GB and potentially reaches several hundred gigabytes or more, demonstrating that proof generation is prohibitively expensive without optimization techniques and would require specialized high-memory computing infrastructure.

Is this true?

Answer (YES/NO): YES